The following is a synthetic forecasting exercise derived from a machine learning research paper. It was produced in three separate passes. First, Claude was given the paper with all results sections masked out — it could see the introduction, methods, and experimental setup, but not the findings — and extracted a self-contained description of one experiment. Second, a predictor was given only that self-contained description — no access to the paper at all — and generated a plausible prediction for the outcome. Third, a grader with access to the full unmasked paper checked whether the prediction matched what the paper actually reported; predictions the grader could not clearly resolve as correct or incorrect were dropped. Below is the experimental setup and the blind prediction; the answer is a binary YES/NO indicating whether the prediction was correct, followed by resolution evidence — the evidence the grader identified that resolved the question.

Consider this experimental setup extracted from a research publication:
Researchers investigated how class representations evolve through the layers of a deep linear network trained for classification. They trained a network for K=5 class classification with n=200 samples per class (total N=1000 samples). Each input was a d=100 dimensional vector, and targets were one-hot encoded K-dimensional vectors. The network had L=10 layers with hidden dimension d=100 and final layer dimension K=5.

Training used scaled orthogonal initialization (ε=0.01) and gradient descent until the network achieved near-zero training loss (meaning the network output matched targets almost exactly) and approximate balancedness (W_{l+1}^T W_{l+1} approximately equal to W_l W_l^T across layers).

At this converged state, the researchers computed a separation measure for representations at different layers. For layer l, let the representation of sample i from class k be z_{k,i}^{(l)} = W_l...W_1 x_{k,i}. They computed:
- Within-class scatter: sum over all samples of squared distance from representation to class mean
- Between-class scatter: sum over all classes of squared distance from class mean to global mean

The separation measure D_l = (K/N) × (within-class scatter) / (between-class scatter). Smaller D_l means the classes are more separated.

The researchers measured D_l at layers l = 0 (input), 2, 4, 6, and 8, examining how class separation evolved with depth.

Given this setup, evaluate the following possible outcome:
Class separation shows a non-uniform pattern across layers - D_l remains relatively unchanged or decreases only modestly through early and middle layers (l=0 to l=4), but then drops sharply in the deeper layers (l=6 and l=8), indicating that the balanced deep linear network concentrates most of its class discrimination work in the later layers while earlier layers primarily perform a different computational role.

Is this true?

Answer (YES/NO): NO